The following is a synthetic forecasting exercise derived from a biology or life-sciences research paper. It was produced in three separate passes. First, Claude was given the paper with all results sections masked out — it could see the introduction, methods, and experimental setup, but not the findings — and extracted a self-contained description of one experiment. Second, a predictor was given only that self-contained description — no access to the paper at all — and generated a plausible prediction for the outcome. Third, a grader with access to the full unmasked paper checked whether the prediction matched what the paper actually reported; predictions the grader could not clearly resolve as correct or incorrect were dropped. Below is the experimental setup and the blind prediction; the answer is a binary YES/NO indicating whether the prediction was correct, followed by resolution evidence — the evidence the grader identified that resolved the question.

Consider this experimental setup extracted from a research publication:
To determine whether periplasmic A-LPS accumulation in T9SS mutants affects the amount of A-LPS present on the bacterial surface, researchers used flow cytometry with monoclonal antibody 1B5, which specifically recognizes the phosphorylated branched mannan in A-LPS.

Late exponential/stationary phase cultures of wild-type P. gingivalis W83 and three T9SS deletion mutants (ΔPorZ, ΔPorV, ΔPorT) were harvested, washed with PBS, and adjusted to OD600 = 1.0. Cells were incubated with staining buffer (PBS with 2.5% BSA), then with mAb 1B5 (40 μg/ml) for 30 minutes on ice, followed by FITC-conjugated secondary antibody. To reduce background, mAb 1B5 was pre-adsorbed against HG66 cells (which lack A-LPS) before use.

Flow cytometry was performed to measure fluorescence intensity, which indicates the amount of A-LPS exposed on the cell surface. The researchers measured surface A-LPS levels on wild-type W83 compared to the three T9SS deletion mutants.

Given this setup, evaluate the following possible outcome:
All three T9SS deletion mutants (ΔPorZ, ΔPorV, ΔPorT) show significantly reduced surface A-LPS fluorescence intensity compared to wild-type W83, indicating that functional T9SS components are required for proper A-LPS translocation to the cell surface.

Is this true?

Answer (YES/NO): NO